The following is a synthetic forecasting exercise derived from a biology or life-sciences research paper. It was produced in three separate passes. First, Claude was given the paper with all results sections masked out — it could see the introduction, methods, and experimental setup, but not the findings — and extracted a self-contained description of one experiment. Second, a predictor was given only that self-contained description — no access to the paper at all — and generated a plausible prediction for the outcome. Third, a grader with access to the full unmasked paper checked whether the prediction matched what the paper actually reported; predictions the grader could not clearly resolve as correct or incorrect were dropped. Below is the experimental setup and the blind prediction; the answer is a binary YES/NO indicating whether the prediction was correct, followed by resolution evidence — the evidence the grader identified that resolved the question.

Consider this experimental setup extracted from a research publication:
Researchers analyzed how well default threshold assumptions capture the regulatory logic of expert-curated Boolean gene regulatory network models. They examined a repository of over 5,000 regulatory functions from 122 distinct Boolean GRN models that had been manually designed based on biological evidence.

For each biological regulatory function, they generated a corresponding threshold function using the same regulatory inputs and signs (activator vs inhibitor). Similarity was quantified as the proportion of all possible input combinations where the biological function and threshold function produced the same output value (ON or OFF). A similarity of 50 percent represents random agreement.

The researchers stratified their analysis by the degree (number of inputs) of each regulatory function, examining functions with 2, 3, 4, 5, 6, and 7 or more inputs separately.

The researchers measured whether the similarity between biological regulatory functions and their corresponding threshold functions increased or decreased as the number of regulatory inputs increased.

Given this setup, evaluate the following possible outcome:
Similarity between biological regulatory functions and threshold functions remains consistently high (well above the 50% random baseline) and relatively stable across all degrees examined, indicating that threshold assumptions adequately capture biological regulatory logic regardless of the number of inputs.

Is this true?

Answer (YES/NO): NO